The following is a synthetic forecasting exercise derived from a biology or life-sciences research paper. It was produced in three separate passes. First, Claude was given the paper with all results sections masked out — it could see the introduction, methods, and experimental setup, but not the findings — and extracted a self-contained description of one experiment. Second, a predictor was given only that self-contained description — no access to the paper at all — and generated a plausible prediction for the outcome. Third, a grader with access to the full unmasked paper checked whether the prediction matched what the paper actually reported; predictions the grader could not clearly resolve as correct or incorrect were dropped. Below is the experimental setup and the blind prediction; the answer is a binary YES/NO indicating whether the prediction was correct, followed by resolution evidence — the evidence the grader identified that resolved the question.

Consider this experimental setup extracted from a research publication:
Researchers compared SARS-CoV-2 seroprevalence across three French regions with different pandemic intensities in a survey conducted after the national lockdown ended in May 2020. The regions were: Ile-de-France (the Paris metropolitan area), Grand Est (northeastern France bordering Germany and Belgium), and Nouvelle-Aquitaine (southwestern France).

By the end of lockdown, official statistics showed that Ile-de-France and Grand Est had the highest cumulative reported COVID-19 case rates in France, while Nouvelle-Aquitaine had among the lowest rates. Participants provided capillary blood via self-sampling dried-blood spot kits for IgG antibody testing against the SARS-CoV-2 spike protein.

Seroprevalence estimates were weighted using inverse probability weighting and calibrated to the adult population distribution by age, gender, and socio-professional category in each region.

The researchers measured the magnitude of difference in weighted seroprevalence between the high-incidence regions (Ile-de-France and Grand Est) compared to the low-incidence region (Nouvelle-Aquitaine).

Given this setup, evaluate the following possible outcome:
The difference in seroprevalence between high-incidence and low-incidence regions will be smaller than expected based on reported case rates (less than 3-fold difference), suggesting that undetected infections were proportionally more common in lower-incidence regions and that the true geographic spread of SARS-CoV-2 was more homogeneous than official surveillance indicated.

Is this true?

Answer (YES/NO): NO